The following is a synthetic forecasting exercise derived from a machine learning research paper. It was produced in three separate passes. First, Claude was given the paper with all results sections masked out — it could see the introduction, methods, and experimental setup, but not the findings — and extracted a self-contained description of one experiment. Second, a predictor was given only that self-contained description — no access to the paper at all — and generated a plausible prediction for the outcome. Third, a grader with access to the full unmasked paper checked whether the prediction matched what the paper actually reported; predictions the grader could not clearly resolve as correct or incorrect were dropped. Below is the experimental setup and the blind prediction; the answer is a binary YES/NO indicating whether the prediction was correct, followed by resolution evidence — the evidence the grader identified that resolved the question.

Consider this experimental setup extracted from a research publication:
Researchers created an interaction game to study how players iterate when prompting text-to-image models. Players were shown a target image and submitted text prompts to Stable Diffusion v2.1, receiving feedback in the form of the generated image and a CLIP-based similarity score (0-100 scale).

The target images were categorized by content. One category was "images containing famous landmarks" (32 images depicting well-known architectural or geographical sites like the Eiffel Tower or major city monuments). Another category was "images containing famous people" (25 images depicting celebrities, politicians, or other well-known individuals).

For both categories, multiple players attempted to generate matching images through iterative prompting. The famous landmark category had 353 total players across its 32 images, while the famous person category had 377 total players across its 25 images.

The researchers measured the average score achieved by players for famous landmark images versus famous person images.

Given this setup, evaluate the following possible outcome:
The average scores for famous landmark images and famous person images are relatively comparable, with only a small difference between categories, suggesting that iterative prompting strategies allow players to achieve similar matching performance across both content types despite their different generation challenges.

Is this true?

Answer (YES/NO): YES